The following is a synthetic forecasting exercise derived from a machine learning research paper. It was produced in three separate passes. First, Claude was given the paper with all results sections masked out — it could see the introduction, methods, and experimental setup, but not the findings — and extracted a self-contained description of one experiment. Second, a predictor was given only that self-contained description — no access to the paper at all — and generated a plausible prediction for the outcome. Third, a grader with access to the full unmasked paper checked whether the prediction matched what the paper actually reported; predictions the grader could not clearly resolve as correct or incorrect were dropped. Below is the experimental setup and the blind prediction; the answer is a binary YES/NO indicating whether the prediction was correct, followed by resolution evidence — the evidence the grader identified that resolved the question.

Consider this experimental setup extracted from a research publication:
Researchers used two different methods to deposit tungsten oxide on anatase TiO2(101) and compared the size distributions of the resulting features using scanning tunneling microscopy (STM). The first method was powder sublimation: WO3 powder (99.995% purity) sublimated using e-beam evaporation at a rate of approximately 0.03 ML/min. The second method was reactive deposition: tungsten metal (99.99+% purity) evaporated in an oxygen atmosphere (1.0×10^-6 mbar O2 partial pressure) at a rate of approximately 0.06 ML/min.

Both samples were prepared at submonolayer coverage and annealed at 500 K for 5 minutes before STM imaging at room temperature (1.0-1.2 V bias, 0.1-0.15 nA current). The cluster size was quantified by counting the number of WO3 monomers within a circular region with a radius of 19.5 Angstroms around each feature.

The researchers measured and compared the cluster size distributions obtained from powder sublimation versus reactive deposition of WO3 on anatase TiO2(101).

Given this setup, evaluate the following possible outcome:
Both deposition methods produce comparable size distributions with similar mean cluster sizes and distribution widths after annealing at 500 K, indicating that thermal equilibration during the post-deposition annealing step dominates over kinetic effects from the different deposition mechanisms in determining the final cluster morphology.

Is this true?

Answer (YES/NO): NO